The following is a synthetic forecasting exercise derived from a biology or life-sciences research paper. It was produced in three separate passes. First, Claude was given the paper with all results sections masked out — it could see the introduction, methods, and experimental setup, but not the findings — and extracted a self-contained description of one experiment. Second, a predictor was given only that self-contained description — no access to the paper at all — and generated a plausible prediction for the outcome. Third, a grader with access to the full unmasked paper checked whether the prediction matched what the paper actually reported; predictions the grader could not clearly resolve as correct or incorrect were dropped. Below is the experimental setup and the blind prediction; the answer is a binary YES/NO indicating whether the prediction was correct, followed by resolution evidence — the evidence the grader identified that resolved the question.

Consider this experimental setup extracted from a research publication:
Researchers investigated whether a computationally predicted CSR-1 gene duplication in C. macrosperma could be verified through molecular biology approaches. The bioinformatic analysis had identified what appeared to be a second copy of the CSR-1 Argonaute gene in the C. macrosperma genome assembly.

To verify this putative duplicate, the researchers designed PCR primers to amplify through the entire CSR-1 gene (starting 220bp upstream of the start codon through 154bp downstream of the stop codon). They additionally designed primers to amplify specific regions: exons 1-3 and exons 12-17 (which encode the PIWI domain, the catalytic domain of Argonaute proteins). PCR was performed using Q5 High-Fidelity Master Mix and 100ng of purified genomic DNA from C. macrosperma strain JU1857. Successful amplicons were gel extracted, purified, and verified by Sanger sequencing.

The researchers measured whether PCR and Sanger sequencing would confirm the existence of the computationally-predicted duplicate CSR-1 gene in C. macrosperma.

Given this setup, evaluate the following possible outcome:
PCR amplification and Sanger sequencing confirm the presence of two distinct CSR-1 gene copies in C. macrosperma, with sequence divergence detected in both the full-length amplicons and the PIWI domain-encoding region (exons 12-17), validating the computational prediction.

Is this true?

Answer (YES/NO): NO